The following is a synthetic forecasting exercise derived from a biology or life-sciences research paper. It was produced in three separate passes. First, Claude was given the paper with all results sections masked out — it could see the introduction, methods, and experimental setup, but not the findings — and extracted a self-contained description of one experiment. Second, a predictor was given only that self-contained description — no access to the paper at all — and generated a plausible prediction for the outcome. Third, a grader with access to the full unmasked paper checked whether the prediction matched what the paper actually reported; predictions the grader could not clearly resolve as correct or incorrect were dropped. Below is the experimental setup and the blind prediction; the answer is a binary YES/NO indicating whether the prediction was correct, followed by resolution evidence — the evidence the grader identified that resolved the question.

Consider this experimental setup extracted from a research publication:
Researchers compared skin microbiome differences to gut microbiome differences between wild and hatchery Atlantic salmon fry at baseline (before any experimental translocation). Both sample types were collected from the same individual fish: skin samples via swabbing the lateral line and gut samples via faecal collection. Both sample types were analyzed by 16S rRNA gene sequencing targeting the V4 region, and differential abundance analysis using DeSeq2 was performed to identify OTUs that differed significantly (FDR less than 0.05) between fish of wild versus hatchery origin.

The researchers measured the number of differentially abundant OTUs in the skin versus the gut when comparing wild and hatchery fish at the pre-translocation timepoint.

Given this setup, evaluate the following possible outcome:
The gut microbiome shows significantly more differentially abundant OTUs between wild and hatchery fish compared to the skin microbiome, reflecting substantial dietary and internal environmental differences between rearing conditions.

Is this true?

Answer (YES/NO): YES